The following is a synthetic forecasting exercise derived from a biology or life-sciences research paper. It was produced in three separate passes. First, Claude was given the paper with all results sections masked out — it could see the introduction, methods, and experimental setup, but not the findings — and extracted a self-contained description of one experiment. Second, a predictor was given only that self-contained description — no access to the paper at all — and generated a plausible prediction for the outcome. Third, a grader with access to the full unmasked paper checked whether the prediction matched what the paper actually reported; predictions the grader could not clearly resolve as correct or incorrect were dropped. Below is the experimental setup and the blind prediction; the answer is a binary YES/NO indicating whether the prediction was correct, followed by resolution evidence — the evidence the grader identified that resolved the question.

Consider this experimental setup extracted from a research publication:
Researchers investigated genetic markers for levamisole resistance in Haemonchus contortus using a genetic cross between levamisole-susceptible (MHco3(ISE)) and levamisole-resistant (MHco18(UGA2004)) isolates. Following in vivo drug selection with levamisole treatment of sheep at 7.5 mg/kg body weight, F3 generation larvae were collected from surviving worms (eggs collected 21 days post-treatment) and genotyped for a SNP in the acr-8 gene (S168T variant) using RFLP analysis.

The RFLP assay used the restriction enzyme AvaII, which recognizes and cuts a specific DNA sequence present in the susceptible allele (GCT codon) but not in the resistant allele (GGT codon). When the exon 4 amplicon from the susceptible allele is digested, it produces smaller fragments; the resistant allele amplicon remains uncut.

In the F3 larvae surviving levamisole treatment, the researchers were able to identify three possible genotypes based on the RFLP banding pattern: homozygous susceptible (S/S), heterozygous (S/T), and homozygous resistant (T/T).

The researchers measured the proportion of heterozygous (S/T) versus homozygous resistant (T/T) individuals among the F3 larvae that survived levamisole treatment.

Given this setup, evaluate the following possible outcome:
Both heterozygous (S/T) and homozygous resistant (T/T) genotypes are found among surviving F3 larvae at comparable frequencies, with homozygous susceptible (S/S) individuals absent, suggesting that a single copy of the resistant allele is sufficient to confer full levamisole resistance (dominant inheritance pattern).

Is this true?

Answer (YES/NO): NO